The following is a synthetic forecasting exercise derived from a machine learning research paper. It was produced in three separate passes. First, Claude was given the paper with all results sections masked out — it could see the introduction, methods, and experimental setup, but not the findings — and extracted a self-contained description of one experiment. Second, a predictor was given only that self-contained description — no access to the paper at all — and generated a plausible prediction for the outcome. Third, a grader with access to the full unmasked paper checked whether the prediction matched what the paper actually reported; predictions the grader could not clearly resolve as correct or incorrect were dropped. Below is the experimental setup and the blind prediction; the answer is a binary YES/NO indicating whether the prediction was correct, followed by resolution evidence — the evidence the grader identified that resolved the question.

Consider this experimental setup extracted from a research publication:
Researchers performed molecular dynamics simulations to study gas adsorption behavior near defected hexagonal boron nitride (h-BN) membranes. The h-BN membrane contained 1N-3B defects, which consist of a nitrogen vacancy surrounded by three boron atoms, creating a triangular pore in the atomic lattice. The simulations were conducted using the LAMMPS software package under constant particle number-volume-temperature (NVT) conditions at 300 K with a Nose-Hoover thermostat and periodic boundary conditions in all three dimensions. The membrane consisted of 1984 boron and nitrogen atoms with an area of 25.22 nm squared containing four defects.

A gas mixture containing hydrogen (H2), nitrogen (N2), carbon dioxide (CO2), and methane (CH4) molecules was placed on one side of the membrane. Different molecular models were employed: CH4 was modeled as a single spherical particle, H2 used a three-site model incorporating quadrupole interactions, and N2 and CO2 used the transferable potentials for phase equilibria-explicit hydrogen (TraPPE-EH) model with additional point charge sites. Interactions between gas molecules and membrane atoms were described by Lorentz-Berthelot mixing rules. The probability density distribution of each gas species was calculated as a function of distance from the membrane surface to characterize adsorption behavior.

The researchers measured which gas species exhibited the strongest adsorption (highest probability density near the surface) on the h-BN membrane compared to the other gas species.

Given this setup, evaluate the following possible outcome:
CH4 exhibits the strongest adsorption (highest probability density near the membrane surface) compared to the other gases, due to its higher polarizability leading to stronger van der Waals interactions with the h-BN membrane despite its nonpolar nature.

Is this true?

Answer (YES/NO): NO